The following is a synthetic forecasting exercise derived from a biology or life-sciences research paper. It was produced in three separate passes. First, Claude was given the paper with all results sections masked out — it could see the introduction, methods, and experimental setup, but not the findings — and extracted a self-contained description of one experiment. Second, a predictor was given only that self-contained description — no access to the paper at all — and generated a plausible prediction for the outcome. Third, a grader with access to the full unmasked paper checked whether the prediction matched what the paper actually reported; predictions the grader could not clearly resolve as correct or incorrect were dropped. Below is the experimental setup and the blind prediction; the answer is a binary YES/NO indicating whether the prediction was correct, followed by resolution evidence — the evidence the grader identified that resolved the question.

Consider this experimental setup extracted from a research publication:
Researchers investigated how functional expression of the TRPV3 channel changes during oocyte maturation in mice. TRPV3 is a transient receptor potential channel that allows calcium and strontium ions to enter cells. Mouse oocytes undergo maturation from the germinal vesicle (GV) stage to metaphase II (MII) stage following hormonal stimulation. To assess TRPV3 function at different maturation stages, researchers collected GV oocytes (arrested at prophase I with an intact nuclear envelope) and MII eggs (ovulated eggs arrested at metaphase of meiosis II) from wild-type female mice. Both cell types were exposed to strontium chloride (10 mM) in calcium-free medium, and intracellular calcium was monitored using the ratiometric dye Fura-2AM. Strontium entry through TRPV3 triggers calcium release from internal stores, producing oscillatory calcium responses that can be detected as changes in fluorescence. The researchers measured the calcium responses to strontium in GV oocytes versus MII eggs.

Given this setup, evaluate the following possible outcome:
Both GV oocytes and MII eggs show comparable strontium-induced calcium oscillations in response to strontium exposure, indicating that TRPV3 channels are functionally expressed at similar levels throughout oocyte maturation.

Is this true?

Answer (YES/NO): NO